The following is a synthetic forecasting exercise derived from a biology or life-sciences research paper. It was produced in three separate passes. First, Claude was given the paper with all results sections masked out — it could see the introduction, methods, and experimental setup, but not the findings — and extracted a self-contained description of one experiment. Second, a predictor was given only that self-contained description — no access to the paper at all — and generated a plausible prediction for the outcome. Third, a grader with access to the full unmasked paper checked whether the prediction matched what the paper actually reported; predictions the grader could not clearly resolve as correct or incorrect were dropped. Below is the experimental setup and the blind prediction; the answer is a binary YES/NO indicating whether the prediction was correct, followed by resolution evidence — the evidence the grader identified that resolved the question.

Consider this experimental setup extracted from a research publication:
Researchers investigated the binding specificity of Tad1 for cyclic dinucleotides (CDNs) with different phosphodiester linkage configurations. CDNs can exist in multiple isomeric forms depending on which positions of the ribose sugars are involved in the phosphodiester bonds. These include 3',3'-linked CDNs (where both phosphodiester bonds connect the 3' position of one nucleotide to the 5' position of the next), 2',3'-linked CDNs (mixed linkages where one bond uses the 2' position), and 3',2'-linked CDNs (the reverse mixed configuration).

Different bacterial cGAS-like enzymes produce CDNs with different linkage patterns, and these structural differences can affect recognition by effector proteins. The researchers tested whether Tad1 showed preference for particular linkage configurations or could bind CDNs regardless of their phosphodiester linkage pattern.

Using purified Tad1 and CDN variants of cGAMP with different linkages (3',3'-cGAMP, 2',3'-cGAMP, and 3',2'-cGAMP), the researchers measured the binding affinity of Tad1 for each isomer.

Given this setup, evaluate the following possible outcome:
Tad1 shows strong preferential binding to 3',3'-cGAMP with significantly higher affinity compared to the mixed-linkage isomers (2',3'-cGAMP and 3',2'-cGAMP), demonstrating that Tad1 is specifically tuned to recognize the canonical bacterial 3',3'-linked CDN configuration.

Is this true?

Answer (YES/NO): NO